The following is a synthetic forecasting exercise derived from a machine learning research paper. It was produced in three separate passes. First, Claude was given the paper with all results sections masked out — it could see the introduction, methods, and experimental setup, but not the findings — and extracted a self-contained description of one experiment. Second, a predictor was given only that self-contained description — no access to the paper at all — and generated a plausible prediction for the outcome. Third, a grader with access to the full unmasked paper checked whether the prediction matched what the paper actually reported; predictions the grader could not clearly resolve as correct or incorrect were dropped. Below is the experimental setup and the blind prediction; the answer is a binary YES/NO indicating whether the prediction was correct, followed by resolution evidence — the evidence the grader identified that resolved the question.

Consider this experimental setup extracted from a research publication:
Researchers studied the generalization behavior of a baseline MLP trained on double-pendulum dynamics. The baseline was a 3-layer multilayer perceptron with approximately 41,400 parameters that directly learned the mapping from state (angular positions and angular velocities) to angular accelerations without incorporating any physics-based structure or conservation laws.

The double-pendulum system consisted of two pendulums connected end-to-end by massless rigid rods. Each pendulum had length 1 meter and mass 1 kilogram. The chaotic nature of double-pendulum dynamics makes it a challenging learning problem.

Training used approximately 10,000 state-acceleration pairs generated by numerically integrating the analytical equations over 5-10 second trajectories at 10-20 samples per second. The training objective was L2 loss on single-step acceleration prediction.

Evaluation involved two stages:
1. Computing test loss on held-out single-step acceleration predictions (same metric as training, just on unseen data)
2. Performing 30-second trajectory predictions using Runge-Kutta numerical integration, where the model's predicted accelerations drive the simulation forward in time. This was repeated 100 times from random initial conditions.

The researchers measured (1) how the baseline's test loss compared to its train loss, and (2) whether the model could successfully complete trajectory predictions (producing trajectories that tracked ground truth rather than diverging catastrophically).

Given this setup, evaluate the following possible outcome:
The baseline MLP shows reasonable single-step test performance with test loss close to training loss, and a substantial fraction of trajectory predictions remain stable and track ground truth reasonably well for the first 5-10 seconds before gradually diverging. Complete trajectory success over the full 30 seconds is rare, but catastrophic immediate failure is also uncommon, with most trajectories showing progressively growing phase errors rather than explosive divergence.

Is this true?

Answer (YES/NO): NO